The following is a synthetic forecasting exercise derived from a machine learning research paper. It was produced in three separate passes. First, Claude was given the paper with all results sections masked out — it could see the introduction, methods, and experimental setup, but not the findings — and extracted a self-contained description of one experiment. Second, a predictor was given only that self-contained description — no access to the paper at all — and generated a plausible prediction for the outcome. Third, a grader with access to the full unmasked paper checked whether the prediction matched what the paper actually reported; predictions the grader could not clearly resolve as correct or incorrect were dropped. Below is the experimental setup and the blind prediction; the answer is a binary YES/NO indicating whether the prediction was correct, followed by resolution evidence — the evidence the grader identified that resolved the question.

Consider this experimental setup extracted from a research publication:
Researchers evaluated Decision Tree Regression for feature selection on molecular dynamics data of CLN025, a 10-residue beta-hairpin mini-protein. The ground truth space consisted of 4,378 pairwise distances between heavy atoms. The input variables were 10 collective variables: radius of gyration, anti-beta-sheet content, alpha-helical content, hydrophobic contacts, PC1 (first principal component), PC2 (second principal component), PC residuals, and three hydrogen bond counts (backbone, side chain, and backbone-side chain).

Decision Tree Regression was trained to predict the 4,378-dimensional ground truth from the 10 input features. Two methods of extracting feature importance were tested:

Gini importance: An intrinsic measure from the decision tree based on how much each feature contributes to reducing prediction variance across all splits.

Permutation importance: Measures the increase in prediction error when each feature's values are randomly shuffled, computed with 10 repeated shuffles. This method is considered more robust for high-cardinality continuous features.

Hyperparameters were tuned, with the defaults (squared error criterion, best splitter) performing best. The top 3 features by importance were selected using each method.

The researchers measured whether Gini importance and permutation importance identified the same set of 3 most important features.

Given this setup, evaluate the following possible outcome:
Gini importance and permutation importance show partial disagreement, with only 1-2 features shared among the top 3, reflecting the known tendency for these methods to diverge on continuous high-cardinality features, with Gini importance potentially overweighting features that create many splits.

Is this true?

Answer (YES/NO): NO